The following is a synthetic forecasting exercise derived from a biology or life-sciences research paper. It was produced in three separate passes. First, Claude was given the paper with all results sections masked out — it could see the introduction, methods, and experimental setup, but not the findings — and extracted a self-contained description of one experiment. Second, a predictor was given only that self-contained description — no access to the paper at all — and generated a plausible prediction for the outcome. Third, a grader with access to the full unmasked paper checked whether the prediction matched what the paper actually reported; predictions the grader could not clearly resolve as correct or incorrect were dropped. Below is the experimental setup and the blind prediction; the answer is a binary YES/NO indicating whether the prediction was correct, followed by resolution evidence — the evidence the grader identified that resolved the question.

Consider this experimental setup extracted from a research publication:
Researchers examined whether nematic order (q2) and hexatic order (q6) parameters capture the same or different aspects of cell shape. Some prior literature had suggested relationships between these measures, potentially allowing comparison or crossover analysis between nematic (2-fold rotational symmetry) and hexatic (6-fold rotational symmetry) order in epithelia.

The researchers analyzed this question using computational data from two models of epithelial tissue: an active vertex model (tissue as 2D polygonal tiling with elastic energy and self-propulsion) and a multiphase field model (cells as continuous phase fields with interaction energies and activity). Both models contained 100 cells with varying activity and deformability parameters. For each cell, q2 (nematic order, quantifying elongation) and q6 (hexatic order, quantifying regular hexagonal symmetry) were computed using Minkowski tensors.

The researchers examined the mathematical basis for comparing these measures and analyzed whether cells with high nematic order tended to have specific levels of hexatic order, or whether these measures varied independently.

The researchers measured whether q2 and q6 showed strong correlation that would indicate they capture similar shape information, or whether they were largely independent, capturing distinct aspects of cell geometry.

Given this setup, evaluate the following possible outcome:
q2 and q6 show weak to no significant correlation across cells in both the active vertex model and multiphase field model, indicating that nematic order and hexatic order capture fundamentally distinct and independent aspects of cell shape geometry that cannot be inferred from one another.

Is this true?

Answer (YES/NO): YES